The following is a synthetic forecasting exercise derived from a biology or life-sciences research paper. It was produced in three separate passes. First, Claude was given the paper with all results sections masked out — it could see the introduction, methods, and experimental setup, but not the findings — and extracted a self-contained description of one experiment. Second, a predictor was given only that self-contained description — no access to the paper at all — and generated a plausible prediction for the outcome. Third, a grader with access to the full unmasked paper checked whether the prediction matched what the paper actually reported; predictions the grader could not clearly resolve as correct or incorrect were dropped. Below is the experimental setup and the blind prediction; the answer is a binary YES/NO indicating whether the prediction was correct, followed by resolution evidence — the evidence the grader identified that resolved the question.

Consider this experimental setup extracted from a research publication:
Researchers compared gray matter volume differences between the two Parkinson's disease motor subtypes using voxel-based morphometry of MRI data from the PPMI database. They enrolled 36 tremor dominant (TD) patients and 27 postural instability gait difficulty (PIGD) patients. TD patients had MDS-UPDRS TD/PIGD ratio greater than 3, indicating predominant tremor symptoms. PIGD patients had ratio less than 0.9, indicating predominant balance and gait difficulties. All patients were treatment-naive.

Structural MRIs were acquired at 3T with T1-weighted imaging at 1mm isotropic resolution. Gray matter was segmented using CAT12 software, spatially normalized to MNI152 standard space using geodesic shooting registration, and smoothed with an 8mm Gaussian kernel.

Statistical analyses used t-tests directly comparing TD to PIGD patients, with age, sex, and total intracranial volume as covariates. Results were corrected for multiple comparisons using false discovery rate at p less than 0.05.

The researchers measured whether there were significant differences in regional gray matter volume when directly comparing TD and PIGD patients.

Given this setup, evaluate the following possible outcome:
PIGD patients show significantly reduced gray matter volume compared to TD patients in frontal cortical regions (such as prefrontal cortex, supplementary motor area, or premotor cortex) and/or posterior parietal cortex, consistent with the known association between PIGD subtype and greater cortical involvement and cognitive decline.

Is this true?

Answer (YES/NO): NO